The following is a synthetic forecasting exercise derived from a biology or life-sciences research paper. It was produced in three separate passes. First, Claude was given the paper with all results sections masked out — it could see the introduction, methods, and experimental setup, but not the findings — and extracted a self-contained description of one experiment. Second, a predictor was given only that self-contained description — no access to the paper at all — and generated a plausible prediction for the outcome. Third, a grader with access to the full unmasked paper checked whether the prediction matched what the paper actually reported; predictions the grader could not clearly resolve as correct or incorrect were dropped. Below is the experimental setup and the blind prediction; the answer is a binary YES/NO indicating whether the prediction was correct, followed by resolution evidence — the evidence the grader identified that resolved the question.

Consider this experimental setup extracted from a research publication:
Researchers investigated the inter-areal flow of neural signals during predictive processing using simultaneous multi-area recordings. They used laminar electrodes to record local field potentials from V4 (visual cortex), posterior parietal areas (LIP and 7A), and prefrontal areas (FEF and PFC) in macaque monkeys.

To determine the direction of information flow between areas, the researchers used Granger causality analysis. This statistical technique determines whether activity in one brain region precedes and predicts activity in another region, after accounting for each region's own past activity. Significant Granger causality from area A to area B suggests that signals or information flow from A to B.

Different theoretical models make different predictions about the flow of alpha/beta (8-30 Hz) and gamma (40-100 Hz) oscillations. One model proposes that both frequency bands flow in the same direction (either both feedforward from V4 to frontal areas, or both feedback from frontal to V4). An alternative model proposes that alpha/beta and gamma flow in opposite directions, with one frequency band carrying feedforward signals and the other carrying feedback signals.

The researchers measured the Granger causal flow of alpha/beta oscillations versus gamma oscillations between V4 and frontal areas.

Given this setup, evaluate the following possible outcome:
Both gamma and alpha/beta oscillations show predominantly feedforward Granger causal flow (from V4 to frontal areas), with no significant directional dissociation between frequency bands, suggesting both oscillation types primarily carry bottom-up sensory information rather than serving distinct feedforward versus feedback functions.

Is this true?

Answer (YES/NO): NO